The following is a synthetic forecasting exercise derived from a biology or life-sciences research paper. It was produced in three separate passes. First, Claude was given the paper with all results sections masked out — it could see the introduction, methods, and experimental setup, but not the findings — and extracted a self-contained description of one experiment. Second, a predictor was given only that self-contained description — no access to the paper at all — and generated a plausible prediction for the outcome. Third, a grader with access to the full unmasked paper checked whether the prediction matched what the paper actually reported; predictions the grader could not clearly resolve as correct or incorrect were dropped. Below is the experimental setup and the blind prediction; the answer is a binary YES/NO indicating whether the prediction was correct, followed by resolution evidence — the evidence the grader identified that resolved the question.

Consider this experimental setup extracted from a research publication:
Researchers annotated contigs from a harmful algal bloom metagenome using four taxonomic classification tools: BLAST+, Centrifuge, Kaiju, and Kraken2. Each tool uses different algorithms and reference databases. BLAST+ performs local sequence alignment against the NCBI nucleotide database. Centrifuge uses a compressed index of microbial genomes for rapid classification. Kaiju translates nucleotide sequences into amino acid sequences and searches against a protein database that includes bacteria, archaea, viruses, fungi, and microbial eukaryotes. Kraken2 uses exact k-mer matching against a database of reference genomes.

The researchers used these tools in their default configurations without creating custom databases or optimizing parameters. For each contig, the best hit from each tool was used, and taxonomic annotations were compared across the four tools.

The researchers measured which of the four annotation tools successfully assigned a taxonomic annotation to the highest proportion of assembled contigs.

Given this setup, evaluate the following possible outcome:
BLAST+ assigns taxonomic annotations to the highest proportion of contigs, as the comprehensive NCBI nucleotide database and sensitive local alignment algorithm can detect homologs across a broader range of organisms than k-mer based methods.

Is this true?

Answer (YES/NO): NO